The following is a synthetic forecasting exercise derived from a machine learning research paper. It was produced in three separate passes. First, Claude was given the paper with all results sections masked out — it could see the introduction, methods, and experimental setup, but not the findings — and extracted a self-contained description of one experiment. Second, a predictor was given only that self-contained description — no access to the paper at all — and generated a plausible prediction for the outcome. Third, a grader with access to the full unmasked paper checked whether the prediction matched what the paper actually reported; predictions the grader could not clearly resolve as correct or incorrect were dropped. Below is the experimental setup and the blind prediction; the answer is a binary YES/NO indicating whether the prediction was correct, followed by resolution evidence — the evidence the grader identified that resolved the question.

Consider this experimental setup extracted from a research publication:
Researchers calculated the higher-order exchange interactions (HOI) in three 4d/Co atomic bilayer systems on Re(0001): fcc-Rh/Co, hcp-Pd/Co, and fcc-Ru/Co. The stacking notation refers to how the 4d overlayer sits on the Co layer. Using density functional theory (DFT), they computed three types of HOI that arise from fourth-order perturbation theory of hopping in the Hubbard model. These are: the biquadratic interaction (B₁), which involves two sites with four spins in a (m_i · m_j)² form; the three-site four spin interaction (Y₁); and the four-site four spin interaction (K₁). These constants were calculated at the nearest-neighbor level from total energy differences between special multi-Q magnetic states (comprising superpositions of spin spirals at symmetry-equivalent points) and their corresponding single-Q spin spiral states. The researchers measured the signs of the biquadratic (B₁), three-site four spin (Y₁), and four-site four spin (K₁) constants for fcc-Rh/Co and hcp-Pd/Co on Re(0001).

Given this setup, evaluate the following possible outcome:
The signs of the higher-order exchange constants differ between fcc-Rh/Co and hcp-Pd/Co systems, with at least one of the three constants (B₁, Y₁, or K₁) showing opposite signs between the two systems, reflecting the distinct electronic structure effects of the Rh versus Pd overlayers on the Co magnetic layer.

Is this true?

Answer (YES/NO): NO